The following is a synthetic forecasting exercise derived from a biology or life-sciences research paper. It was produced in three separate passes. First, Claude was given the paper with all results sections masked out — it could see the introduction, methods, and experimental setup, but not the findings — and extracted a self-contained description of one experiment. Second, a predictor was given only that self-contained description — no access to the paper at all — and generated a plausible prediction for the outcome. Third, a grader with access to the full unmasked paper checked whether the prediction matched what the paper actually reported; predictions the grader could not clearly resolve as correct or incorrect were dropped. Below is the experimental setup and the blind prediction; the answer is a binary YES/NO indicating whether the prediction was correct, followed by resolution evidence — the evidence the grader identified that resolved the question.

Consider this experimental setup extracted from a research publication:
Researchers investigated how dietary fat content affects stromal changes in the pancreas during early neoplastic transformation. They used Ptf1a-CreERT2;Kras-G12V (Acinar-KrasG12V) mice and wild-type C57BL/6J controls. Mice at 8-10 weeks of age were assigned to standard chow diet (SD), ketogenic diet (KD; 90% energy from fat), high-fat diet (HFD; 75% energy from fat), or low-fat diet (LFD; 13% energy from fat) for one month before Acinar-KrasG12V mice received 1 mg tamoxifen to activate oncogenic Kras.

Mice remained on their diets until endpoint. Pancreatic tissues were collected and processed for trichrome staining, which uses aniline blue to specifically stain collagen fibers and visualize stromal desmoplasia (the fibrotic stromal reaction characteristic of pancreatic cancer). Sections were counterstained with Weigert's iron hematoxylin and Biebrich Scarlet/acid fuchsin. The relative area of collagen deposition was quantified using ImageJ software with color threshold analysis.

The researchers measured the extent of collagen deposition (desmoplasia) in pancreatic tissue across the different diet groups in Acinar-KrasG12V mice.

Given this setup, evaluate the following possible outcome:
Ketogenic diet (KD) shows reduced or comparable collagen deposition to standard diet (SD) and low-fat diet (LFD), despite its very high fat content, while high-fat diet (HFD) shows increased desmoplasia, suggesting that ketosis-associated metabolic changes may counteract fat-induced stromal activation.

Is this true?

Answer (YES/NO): NO